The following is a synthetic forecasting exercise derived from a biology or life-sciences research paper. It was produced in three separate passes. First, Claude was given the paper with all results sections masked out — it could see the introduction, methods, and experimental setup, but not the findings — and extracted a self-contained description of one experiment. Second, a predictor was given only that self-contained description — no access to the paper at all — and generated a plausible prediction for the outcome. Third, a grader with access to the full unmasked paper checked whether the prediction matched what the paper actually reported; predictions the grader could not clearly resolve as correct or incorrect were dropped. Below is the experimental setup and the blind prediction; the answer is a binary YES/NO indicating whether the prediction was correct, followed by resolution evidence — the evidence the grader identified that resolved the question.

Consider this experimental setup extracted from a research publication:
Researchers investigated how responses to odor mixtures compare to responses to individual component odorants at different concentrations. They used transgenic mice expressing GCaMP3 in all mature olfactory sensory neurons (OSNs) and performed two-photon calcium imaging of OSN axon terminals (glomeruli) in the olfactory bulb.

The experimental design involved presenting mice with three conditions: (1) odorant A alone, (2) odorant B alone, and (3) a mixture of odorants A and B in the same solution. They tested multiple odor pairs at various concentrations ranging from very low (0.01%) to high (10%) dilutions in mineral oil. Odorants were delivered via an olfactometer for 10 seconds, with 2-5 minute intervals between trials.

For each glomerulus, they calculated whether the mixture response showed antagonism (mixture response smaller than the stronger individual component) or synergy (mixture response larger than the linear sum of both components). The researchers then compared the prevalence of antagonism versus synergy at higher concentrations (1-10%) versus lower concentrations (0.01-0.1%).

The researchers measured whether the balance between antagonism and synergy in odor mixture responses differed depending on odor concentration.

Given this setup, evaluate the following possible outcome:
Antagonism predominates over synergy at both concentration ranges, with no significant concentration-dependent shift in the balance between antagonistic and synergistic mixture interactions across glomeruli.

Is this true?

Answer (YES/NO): NO